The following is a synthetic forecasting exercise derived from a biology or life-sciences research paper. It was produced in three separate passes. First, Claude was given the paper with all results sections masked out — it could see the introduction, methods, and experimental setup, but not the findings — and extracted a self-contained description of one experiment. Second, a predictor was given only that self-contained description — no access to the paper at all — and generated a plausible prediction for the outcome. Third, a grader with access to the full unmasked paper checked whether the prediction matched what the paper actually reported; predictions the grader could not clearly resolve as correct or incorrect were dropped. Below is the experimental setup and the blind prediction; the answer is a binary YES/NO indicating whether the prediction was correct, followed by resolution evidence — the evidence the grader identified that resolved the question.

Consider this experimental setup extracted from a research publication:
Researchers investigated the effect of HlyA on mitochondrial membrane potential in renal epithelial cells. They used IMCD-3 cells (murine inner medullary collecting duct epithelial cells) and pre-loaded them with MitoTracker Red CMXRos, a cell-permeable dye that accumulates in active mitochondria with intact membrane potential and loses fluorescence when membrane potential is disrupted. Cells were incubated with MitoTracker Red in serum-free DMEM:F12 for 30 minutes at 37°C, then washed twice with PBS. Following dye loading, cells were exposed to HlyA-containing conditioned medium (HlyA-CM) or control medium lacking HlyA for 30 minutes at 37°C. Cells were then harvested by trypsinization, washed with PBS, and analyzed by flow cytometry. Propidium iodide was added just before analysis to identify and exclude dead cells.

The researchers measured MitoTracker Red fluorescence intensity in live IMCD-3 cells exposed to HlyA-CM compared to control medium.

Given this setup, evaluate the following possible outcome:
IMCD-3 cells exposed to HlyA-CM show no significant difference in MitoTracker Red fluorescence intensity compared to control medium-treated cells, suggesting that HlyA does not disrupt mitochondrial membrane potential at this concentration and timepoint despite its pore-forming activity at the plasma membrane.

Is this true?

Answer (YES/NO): NO